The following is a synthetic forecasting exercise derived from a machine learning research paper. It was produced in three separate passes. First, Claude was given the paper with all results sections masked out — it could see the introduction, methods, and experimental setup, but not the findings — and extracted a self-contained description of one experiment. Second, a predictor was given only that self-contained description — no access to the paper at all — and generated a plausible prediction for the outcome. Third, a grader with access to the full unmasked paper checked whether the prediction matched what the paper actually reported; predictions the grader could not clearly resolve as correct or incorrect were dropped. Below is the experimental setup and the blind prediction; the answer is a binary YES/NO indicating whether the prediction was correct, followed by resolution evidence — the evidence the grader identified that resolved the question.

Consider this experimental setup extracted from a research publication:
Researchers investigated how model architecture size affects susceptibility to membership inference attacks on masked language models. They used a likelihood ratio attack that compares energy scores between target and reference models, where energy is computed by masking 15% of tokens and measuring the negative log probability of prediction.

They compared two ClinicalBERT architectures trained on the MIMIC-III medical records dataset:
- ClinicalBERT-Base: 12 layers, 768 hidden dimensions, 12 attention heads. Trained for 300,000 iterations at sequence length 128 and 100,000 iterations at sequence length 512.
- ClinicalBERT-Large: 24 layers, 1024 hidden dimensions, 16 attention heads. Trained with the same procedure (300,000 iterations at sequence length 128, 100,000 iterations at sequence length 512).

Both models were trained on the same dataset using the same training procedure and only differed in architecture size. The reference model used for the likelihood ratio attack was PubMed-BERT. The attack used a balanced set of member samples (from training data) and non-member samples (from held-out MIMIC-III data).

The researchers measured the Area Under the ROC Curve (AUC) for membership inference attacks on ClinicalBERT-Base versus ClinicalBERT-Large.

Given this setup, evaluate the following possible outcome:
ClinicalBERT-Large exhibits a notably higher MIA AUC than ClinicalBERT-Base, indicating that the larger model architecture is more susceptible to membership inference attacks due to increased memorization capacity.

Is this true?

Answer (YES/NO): NO